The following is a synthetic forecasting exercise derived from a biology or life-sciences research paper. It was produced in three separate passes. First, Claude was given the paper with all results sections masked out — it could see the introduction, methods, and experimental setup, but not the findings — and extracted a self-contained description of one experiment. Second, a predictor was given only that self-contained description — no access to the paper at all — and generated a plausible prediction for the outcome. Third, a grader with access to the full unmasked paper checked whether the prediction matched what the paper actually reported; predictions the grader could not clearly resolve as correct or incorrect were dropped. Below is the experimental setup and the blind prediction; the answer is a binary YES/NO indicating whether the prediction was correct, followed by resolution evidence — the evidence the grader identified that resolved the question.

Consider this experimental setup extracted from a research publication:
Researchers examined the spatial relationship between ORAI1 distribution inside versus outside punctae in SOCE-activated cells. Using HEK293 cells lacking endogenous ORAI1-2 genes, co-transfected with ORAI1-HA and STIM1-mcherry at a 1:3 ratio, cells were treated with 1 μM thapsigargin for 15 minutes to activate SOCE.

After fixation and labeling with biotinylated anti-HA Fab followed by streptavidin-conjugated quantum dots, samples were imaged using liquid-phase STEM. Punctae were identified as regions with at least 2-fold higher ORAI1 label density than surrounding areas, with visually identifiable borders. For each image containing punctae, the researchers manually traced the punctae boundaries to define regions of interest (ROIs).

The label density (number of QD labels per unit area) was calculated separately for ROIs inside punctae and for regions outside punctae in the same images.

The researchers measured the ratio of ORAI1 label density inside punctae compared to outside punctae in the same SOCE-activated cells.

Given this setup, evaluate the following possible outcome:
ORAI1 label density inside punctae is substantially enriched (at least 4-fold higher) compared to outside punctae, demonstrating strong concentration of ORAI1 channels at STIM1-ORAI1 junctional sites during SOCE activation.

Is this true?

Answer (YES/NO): NO